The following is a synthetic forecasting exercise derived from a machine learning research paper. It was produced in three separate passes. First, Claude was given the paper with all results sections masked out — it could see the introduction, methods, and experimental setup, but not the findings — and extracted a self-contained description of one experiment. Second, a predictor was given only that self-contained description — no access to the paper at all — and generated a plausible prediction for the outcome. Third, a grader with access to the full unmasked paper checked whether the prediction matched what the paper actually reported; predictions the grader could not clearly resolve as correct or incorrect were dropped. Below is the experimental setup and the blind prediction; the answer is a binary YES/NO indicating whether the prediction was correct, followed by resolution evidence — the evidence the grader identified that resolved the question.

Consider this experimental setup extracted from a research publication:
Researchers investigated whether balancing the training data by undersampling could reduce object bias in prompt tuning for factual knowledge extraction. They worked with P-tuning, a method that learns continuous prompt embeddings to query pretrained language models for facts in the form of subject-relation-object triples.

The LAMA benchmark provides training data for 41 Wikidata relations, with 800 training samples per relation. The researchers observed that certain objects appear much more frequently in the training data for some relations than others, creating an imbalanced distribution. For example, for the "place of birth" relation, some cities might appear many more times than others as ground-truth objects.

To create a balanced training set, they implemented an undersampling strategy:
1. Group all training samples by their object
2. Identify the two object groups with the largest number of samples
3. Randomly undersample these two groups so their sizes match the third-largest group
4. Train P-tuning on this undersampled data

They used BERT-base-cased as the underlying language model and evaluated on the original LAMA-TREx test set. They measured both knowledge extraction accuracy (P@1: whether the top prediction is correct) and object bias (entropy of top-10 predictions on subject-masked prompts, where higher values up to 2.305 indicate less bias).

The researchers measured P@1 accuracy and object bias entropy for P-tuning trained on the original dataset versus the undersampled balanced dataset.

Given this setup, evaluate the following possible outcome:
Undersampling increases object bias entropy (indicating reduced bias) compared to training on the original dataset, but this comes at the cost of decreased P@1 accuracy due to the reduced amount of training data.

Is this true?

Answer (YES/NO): YES